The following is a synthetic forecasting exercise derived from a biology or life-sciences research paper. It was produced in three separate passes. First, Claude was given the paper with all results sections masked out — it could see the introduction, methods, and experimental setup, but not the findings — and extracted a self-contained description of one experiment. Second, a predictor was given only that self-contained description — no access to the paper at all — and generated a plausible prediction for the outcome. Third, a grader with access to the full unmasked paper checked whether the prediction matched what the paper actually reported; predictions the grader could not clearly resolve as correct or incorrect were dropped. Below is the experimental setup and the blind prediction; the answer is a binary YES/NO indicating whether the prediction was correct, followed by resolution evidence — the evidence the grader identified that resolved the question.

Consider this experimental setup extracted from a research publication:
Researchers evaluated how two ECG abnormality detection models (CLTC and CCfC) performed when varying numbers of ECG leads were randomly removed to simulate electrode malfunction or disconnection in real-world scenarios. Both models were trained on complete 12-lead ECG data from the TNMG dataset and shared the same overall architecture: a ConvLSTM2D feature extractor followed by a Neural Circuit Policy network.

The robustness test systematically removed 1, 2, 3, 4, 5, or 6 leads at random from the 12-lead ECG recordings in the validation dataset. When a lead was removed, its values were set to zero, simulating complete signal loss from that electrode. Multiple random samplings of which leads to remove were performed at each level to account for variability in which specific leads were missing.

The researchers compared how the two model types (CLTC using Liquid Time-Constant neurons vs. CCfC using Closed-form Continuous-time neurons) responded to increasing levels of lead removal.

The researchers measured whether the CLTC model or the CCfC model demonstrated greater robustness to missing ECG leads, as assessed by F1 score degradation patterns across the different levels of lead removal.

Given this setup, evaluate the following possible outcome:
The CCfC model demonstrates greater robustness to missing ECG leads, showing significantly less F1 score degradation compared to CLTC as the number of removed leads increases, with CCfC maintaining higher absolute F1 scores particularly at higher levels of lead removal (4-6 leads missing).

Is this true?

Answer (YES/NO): NO